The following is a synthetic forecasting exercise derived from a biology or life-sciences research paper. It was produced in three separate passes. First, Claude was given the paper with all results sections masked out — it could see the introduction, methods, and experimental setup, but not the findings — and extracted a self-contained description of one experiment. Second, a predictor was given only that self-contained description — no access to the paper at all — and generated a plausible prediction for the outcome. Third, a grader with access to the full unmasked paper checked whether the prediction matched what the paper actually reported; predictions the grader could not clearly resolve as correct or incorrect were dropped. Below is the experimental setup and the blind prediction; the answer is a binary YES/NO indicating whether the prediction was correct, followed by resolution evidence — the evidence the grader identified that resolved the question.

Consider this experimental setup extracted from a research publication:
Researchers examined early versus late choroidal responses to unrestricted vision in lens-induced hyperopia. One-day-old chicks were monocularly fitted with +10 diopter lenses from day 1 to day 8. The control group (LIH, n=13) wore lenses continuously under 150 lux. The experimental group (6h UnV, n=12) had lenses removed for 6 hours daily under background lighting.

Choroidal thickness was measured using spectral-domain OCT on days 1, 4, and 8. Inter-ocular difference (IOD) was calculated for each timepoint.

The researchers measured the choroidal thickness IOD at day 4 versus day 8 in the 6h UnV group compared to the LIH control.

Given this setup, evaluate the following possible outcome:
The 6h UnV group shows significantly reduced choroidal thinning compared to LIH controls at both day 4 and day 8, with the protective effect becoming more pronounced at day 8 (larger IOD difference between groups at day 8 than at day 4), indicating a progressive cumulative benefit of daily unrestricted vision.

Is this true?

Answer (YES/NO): NO